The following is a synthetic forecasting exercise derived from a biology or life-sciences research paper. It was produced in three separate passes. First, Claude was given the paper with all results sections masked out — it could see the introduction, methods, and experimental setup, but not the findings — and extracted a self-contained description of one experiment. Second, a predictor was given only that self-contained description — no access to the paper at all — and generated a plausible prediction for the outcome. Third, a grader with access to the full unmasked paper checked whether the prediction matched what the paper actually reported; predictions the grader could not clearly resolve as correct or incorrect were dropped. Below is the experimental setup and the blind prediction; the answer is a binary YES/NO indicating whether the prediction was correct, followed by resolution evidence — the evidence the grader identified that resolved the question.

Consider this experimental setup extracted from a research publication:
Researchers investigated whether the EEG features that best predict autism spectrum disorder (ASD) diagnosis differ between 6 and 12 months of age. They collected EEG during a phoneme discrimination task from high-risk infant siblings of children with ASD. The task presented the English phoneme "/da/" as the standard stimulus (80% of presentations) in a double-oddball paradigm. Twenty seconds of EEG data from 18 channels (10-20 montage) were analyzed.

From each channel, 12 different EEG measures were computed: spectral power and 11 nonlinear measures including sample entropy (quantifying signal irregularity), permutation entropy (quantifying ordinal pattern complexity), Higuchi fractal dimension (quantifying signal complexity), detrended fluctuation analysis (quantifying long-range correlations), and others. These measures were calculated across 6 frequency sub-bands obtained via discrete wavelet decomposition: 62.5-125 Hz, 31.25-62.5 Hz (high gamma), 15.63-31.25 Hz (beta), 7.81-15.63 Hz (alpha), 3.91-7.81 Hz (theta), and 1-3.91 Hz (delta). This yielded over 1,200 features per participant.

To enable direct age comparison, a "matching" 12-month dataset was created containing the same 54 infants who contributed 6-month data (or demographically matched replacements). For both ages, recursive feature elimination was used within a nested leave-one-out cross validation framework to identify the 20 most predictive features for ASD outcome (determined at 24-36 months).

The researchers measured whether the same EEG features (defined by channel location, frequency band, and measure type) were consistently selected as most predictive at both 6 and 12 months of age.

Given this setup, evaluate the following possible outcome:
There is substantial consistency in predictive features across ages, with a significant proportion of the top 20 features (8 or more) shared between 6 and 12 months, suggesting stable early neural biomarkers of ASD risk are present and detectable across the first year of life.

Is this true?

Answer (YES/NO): NO